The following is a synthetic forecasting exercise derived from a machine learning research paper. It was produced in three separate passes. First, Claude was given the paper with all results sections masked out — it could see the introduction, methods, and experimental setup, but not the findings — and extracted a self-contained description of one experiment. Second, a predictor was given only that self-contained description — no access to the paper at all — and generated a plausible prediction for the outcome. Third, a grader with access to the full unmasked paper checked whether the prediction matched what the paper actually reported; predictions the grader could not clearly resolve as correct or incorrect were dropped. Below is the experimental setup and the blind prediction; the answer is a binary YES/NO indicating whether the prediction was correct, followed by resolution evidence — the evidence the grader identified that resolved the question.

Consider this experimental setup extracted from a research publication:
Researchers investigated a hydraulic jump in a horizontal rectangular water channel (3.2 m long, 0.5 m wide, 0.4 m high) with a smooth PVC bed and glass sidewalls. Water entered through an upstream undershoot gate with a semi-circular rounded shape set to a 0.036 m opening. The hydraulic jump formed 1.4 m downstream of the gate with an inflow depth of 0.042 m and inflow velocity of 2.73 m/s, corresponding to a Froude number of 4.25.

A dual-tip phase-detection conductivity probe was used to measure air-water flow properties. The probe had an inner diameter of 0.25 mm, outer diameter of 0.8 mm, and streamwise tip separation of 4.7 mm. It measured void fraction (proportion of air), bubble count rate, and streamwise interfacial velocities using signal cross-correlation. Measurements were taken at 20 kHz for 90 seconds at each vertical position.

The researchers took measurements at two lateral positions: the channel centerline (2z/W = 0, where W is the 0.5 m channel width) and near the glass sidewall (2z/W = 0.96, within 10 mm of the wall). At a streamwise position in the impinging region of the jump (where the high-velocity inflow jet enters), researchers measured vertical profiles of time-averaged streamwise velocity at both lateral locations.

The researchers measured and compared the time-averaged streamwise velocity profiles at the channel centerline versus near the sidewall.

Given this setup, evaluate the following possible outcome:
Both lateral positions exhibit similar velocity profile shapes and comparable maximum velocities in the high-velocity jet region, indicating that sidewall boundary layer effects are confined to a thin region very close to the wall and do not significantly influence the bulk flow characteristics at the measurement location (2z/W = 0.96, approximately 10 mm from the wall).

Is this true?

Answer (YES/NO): NO